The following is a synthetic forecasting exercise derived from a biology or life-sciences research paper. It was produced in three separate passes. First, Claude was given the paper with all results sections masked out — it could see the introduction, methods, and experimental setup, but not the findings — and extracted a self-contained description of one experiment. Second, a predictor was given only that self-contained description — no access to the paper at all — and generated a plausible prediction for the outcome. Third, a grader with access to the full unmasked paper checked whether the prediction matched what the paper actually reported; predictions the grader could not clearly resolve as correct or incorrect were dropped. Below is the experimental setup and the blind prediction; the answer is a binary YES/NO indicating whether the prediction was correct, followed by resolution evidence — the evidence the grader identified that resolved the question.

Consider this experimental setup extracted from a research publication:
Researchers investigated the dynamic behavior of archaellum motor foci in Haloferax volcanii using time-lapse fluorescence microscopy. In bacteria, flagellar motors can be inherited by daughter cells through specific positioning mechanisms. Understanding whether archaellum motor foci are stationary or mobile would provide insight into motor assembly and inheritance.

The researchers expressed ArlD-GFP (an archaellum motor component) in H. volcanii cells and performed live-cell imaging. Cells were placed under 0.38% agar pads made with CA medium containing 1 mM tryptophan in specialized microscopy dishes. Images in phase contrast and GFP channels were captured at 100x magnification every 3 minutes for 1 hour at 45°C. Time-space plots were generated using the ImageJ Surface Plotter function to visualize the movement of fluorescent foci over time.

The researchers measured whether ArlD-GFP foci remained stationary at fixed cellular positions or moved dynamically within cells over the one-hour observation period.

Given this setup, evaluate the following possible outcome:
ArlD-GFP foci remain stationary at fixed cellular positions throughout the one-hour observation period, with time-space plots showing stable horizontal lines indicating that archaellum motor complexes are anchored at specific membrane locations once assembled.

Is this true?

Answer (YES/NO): NO